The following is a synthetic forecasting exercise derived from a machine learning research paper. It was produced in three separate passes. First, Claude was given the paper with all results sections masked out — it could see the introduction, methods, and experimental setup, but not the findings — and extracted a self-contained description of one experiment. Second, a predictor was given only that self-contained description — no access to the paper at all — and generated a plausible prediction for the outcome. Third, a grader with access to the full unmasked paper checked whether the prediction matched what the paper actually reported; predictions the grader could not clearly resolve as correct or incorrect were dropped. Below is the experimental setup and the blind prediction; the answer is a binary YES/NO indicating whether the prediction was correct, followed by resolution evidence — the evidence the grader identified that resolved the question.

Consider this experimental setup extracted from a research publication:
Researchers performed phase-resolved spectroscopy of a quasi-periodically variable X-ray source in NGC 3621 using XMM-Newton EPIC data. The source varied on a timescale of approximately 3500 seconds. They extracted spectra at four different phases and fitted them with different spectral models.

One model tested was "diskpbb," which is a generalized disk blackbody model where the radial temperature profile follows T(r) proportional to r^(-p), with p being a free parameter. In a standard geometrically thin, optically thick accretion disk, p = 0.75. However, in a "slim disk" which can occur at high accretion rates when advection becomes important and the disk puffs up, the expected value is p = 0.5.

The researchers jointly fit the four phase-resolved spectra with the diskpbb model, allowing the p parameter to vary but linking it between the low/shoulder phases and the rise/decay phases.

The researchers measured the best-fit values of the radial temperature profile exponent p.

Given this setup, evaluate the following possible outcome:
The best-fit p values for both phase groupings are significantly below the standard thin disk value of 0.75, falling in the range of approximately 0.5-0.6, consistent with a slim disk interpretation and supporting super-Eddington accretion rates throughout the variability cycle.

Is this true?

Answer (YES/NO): YES